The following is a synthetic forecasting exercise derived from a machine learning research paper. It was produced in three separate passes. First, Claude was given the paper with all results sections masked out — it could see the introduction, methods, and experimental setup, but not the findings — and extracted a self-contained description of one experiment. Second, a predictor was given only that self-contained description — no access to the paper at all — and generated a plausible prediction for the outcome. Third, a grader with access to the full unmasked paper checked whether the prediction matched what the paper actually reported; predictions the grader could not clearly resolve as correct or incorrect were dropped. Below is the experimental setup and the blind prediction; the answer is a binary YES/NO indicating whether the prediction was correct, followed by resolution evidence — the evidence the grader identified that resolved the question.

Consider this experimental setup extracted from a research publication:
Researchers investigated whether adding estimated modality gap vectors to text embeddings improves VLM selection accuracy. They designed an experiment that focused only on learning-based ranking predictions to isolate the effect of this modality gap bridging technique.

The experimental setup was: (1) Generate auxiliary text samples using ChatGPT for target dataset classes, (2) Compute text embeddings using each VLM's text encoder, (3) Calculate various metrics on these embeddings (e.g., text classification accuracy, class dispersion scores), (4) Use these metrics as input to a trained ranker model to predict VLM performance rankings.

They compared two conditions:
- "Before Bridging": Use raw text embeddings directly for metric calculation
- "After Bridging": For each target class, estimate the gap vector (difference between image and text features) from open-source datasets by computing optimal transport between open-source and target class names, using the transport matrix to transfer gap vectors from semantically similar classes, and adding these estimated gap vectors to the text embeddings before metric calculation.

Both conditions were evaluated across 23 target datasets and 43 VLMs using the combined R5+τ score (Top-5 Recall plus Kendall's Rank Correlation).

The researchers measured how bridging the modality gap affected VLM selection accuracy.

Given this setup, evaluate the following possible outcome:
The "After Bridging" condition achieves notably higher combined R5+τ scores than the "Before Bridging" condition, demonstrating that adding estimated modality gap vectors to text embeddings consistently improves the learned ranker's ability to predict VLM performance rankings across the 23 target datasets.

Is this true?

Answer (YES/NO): YES